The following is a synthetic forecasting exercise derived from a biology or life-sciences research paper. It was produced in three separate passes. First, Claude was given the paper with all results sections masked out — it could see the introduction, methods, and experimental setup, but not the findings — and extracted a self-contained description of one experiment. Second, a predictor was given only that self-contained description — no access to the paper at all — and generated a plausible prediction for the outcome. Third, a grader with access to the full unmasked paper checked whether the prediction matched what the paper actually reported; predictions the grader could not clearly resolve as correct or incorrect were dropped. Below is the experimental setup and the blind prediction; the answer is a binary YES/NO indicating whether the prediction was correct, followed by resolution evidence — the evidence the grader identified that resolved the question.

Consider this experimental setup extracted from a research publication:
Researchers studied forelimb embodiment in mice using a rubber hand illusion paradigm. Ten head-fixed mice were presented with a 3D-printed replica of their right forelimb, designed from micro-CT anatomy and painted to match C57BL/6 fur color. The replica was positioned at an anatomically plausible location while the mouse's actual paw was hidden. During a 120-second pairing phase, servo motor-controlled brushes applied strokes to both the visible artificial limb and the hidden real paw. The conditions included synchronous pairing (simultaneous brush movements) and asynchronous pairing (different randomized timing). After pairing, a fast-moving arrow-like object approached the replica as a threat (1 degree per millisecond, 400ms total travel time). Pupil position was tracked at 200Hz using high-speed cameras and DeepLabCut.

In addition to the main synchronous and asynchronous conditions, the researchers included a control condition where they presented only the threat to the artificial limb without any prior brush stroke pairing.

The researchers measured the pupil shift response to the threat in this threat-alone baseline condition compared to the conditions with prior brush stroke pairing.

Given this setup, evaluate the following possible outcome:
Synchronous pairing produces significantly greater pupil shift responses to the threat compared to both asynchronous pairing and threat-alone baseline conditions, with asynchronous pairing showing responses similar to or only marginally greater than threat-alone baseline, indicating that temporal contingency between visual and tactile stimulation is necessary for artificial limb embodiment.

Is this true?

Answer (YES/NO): NO